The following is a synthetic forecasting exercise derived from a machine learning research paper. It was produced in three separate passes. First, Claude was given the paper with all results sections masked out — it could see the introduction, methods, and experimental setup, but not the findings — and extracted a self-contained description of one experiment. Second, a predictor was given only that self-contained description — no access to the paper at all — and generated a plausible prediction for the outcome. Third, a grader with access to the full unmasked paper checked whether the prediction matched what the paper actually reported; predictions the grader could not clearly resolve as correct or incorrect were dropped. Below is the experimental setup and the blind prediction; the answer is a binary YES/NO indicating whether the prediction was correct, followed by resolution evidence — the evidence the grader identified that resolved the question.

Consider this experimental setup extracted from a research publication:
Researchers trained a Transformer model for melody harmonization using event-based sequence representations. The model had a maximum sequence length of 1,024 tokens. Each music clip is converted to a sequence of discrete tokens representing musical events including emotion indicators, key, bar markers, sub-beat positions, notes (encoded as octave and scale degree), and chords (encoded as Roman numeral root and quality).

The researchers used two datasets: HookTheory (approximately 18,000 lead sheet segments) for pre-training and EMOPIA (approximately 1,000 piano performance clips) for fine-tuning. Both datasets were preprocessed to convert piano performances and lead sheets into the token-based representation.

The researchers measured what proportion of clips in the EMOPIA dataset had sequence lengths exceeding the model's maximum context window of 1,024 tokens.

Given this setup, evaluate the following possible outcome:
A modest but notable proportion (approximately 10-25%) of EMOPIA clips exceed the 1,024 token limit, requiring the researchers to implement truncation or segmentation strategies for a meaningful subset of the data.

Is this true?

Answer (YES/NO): NO